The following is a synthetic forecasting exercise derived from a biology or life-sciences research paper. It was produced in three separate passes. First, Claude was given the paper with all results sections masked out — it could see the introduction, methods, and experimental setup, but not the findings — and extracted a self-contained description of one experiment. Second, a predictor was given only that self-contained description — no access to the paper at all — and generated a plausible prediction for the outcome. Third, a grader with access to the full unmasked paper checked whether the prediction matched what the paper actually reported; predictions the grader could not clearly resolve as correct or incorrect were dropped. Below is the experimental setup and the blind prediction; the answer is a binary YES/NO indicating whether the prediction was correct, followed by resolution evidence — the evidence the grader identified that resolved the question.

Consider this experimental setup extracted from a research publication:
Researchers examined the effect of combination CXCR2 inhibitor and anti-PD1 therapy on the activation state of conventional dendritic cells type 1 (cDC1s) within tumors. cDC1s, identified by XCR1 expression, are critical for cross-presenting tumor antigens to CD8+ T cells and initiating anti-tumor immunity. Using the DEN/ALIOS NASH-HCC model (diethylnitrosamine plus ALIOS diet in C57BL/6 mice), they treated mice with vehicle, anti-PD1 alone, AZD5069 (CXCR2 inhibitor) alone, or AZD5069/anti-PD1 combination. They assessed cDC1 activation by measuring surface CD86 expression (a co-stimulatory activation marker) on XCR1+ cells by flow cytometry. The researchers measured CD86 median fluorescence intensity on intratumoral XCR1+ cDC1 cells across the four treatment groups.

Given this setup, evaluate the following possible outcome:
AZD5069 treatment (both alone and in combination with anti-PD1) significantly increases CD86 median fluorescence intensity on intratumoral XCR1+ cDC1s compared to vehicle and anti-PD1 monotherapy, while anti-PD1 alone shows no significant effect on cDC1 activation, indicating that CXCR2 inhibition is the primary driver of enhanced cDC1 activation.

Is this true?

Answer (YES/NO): NO